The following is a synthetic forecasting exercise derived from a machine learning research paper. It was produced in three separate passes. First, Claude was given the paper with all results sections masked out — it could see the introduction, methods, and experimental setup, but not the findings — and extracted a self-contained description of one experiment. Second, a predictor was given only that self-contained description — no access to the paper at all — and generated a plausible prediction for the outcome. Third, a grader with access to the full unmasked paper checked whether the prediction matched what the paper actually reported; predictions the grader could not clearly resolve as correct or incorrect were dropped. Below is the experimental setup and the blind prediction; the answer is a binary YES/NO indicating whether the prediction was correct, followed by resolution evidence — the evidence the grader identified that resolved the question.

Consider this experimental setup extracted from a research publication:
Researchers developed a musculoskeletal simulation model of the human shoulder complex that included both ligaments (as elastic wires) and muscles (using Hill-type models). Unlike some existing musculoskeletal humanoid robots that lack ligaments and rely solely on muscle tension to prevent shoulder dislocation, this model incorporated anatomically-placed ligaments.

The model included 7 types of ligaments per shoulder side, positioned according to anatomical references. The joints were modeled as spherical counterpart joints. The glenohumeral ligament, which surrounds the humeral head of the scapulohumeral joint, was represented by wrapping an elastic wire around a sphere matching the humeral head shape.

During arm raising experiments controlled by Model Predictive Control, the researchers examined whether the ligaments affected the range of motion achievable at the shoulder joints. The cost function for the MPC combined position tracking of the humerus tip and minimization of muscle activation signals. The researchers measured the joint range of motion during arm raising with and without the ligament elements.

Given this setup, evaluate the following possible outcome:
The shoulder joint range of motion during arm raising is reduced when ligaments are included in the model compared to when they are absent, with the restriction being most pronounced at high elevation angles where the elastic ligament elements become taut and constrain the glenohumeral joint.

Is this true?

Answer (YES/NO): NO